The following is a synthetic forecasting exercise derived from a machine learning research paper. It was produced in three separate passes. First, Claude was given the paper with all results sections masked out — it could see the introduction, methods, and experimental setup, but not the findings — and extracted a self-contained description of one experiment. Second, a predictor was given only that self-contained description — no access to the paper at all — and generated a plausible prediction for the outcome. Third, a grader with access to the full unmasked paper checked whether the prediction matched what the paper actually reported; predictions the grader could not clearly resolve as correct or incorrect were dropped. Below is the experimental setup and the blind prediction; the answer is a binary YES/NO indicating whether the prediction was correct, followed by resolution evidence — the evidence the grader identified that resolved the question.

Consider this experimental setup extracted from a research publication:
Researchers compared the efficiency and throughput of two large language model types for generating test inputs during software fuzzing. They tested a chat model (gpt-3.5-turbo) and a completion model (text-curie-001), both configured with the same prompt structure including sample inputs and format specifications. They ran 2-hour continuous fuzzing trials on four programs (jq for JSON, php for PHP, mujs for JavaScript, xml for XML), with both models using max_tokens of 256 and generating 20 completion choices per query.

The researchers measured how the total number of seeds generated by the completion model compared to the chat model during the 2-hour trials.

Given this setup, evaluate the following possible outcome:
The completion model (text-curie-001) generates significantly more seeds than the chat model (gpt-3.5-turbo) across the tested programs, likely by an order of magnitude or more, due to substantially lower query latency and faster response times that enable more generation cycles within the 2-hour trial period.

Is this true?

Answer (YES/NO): YES